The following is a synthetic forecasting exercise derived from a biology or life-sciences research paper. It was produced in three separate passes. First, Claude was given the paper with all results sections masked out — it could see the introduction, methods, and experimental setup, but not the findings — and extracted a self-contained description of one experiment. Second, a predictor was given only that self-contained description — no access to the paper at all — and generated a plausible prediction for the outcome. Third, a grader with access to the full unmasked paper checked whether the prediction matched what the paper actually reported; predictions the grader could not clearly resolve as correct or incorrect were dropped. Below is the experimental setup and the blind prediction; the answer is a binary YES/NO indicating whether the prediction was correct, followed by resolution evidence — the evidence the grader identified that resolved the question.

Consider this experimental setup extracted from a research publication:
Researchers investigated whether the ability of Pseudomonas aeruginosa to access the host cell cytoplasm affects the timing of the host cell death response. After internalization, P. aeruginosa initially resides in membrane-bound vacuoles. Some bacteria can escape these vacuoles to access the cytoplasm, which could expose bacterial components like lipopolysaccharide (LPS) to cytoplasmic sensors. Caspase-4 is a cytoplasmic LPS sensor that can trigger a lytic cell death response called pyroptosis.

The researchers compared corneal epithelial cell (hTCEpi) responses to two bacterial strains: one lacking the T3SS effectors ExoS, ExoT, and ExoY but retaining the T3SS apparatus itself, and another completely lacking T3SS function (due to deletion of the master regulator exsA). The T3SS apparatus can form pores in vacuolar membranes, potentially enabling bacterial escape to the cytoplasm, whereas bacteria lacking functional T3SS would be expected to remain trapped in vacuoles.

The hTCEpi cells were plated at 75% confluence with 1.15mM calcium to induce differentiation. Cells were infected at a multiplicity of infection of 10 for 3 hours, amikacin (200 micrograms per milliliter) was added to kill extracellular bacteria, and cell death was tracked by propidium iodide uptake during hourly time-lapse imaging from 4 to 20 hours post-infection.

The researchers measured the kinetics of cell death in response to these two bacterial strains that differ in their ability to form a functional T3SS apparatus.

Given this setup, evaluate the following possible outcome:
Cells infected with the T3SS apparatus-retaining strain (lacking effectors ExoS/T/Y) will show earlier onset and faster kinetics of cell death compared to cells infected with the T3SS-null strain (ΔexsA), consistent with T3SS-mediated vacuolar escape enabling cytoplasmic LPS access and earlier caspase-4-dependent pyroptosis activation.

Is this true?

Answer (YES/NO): YES